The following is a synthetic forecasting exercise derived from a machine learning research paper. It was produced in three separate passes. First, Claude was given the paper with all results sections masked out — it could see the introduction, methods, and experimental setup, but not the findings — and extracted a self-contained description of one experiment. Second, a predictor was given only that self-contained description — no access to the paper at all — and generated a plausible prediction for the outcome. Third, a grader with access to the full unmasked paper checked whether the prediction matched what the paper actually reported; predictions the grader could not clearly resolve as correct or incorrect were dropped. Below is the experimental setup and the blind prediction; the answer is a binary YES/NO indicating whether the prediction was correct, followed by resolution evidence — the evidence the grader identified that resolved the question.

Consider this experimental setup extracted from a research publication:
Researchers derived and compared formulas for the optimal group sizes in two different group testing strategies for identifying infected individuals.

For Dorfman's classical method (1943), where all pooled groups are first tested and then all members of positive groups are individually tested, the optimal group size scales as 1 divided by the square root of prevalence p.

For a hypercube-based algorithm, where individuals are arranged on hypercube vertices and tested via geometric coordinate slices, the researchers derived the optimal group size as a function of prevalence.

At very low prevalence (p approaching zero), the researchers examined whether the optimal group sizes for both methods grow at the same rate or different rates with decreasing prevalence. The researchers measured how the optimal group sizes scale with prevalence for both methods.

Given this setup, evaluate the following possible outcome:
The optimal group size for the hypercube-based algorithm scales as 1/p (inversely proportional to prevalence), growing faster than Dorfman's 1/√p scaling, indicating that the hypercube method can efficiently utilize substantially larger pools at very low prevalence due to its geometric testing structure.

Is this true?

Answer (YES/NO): YES